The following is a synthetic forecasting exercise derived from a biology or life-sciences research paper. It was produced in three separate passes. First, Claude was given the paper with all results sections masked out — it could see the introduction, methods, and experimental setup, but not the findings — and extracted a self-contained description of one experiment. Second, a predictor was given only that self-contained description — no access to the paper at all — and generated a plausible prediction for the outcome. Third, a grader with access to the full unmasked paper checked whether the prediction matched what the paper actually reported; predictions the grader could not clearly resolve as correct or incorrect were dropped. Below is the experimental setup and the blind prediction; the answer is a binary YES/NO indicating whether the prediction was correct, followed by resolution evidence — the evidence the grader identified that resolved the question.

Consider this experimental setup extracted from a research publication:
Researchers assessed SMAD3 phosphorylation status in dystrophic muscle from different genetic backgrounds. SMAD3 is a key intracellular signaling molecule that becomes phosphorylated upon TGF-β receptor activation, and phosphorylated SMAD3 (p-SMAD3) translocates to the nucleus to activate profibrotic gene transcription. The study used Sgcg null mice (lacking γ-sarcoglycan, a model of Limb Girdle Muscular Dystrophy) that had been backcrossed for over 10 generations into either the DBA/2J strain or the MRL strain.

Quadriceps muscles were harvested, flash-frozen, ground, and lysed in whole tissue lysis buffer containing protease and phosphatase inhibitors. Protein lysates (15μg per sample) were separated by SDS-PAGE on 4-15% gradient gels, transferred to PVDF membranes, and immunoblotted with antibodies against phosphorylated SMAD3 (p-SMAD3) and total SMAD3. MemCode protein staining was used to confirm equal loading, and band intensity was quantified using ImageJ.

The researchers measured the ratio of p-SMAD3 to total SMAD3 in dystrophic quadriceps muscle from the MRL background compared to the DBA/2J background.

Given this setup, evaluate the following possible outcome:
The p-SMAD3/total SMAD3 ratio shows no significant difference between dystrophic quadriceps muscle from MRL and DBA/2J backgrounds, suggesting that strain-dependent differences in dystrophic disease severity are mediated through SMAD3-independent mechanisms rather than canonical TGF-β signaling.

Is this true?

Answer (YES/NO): NO